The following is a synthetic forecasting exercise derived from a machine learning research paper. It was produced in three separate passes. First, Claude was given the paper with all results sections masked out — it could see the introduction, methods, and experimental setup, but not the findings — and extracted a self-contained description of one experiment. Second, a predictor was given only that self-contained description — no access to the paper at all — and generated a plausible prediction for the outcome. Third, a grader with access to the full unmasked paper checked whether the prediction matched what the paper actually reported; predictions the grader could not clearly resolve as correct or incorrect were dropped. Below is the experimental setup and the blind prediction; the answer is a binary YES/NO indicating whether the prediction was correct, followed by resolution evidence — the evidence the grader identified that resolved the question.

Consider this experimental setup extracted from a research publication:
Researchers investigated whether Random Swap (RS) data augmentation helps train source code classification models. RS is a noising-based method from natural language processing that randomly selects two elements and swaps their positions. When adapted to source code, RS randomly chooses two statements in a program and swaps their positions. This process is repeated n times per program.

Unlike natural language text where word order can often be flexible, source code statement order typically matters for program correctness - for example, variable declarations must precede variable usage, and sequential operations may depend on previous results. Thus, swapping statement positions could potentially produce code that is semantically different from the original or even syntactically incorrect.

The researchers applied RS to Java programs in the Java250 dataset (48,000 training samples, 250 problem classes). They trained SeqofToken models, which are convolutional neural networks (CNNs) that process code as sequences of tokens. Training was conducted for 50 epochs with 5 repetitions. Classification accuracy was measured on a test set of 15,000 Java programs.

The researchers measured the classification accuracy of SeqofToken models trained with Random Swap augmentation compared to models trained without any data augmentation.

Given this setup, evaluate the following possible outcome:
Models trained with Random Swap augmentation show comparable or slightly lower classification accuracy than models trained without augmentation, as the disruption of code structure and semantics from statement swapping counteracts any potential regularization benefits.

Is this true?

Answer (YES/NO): NO